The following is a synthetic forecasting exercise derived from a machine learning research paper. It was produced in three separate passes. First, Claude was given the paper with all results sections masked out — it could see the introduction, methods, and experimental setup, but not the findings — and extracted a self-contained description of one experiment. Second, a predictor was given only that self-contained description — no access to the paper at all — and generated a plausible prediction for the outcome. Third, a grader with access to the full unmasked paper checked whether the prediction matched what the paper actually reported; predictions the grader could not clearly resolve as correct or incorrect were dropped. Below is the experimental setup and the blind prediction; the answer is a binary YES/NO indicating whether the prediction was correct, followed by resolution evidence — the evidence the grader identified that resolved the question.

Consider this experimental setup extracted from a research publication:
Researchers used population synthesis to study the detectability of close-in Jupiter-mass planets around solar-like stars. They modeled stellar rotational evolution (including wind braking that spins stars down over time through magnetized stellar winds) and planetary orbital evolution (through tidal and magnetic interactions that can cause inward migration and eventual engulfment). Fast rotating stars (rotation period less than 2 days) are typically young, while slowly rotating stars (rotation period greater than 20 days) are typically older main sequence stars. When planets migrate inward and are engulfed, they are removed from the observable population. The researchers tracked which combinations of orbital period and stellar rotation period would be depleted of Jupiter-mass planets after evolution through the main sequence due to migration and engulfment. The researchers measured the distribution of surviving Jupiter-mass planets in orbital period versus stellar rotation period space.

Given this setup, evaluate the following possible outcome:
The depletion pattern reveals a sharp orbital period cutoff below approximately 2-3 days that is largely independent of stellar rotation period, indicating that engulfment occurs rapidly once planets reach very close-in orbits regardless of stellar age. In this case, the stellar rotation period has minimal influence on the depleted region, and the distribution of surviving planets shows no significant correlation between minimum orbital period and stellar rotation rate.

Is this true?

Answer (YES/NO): NO